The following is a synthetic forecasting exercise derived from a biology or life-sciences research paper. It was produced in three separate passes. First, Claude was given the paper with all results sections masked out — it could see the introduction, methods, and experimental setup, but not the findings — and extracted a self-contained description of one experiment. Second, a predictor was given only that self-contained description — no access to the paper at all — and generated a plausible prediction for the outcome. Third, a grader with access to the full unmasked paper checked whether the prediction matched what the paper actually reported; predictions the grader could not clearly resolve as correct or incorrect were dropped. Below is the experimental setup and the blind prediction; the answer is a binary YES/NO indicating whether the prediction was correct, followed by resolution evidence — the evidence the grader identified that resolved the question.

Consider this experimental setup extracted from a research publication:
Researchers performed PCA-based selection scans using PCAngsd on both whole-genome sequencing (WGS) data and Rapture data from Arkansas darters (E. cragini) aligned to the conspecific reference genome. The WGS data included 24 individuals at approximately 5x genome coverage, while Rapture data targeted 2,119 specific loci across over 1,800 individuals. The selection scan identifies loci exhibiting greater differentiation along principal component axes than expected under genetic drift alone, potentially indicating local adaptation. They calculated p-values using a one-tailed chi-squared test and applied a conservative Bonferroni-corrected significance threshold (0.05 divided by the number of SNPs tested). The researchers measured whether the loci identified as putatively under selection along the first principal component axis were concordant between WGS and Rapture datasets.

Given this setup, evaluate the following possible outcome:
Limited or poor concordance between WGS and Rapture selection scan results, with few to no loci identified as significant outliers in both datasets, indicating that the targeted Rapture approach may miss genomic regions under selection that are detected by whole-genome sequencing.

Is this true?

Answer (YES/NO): NO